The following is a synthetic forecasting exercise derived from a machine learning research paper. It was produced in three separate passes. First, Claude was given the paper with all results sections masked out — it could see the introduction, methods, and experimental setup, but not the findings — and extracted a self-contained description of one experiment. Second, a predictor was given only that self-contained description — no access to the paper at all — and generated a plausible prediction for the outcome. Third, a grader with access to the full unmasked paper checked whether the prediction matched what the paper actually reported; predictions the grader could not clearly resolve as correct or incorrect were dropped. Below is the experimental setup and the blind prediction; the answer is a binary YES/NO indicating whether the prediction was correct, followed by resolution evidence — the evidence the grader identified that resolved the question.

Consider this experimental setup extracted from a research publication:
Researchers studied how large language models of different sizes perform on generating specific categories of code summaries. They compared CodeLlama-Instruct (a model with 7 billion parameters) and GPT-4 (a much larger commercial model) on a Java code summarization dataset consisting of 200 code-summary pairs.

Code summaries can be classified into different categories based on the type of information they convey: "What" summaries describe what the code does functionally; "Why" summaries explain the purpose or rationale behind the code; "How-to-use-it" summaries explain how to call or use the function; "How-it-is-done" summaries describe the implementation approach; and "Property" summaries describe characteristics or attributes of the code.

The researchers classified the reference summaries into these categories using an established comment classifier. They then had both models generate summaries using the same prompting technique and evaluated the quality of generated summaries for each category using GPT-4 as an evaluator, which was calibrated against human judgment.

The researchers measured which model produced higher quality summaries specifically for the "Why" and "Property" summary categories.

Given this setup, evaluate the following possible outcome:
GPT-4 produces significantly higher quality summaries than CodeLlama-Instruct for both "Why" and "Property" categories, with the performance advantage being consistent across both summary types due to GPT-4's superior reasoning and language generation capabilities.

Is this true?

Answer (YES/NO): NO